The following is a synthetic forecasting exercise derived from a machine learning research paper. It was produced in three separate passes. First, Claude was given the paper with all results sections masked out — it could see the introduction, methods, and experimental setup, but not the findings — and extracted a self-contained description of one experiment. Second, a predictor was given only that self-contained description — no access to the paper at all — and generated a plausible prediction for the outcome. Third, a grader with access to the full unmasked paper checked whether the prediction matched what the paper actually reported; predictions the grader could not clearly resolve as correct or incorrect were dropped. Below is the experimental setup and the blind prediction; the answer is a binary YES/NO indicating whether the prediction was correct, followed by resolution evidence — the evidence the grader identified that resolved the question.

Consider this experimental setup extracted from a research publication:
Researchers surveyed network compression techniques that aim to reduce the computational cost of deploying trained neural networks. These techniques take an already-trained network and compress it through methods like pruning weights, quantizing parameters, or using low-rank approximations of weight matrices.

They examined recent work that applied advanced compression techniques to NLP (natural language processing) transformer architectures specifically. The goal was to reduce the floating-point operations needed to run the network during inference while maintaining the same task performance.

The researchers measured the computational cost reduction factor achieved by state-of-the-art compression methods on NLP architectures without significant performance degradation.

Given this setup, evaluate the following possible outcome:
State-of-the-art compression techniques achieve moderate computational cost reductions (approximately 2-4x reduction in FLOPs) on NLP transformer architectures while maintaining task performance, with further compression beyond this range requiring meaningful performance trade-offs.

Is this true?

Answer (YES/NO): NO